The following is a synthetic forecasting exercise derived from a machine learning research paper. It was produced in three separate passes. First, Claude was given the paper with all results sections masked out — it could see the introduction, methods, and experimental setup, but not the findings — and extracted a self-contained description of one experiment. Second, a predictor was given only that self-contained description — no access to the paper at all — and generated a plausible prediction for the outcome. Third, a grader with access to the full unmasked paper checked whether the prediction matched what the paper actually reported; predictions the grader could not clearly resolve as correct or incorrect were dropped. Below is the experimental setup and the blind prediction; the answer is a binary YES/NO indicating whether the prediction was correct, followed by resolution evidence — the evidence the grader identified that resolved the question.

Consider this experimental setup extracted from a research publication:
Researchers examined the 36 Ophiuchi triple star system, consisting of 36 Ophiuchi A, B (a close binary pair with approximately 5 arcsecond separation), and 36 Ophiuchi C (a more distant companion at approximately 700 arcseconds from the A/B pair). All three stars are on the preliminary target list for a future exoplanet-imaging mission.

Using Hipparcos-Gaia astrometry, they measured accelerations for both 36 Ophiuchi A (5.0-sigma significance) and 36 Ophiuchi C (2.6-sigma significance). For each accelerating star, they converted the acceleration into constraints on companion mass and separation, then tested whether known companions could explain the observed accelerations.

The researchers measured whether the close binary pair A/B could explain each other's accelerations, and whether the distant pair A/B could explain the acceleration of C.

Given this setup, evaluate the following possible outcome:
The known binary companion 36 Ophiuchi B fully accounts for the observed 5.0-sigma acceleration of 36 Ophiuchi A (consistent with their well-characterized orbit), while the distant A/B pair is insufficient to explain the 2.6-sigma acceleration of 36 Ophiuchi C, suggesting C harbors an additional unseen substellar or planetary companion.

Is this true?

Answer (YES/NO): YES